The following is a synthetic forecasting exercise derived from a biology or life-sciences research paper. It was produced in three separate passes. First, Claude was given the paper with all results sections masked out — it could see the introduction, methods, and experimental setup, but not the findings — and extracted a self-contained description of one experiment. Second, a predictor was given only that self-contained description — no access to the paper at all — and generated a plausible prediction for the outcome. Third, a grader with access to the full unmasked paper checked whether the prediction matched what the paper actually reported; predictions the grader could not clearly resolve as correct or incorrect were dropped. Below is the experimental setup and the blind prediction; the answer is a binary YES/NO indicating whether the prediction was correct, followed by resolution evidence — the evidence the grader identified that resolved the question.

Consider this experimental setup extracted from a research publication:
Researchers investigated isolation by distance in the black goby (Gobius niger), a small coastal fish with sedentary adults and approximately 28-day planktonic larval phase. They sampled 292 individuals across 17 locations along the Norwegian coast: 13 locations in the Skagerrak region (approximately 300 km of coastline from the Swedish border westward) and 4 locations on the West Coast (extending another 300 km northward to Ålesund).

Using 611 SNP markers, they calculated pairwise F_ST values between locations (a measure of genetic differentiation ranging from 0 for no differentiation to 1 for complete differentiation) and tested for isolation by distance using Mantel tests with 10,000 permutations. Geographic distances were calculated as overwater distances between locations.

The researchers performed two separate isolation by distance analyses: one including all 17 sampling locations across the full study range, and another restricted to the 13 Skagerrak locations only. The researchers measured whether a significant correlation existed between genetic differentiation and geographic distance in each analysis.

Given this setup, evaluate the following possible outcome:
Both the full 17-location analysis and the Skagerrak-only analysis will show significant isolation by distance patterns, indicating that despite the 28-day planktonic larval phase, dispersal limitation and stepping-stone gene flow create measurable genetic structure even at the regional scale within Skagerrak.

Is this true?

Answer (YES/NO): NO